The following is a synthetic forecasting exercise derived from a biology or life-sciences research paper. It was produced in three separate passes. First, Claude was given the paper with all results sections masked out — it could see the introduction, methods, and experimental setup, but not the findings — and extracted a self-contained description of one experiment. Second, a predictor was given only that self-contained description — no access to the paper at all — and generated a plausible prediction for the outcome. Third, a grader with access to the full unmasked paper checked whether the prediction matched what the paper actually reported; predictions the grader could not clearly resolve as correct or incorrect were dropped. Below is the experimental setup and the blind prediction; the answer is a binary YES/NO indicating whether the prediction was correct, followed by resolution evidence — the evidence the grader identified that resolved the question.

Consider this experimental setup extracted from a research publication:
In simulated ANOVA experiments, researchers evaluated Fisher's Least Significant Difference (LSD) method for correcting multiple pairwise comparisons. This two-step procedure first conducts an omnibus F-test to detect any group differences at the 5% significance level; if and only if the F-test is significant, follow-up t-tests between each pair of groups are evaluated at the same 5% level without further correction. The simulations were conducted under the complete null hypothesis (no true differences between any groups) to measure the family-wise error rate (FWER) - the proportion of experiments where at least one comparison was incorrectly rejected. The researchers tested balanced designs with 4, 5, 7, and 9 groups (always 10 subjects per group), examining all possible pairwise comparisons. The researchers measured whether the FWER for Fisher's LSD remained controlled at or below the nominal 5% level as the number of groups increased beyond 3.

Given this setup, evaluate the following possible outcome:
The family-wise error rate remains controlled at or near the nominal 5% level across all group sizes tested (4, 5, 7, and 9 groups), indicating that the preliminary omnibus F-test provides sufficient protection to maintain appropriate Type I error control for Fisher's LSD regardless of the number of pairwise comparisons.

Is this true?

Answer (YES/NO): YES